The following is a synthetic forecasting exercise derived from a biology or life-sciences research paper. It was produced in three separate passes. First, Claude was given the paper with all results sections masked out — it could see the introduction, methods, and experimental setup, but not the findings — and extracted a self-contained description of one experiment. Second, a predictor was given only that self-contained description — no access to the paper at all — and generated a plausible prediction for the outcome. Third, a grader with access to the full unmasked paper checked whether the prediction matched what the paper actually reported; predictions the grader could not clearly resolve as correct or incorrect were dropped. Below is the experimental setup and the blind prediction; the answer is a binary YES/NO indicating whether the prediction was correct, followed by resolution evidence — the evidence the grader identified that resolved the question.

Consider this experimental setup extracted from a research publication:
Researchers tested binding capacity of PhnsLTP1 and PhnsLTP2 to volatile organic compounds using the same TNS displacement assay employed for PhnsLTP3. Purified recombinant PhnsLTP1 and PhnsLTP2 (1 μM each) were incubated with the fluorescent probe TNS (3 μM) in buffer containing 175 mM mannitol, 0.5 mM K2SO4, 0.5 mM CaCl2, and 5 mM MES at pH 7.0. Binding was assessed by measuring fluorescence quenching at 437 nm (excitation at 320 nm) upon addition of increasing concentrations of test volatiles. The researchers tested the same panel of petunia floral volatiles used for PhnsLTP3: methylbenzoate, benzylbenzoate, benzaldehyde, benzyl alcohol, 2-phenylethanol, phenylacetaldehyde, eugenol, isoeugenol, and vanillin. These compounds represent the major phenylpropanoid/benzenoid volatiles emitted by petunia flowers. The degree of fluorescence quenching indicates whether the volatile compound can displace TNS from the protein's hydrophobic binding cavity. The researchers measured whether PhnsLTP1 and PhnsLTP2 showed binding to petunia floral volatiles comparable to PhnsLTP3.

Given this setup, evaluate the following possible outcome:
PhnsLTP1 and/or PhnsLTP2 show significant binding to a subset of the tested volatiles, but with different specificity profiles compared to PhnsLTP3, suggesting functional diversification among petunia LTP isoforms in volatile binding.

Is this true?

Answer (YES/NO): NO